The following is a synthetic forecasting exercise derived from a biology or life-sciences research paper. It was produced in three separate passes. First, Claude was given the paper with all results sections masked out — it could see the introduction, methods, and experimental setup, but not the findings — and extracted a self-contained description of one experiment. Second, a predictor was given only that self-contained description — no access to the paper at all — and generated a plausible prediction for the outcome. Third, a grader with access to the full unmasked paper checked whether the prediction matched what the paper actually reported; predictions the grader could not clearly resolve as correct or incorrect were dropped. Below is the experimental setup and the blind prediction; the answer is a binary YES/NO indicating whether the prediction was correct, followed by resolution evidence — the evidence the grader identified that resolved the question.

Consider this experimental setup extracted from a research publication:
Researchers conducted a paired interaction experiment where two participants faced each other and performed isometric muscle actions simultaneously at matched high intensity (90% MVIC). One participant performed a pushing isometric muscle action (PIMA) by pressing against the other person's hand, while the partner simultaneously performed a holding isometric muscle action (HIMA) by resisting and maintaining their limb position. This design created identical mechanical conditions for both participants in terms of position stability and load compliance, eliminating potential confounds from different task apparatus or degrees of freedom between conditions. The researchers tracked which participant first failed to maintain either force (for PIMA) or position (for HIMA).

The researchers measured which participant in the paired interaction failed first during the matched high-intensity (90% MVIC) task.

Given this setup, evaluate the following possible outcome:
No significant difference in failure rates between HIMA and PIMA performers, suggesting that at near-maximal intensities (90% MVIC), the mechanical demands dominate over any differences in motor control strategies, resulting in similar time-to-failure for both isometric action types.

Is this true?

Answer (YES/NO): NO